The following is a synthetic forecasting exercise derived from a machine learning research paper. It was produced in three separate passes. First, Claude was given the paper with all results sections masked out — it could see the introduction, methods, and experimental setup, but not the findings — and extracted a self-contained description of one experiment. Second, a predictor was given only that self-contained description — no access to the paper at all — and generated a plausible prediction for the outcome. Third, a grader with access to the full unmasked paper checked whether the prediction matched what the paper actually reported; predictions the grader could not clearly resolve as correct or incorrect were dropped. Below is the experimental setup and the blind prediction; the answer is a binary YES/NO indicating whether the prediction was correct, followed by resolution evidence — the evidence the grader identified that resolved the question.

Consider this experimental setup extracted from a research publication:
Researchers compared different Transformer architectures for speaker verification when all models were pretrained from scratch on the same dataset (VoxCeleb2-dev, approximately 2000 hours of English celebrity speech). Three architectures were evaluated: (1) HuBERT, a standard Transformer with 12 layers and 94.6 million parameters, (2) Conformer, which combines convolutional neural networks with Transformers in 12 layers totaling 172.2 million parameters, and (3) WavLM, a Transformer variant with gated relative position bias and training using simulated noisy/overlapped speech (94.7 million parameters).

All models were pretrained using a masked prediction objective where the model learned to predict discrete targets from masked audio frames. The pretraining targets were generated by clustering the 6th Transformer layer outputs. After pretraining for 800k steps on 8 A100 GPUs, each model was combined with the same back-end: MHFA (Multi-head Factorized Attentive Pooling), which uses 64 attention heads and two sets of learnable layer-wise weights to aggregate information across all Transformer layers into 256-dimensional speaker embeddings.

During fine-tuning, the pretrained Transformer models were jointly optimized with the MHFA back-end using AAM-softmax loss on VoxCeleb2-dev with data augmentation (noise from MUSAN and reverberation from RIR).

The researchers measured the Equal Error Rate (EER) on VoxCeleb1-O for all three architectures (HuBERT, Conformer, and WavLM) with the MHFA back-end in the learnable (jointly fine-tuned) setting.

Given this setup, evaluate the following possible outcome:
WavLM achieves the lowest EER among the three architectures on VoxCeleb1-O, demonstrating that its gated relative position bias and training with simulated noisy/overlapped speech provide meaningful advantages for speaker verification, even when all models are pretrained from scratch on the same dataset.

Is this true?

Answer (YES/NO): NO